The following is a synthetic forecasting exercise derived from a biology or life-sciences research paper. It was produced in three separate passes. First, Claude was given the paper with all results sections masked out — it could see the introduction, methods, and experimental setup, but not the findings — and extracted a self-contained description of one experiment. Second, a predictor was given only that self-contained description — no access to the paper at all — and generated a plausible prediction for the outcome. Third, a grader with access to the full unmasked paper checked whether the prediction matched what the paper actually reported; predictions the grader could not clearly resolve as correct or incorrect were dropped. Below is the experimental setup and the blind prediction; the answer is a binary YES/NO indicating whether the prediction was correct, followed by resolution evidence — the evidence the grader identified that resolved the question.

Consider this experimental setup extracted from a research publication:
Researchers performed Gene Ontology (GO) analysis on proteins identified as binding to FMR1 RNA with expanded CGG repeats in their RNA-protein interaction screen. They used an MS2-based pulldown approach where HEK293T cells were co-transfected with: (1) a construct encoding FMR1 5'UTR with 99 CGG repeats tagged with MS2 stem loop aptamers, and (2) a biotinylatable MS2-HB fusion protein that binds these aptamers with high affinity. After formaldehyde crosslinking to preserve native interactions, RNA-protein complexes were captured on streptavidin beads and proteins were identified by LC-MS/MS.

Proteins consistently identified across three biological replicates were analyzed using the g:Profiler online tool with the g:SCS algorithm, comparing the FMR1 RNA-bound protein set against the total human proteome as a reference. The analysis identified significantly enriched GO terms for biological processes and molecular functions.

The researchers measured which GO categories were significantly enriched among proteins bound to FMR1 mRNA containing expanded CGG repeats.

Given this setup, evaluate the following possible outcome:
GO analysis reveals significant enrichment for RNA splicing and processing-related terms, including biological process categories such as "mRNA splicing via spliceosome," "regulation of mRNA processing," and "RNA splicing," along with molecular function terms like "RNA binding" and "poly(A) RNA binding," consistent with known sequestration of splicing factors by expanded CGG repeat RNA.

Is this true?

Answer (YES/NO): NO